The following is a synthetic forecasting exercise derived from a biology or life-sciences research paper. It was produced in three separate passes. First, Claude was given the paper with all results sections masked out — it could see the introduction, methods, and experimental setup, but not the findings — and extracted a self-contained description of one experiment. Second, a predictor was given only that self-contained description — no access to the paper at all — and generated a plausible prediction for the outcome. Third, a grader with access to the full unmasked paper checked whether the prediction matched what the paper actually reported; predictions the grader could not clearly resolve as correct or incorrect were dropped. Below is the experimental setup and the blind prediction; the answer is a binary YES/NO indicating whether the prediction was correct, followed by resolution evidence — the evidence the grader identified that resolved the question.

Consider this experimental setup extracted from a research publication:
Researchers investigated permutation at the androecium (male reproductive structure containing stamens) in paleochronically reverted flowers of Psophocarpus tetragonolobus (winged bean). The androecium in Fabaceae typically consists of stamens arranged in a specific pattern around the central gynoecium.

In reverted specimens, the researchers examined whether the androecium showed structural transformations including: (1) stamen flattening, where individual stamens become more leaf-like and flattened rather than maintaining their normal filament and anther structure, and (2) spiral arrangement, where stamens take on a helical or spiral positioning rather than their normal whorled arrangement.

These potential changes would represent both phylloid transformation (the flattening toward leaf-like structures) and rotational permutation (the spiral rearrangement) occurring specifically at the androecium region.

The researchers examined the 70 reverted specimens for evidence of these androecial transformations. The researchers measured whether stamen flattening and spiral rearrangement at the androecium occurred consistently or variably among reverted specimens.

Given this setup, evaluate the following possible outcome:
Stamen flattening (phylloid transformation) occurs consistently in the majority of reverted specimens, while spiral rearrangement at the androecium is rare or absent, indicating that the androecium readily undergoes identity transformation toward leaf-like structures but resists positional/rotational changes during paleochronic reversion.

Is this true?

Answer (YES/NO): NO